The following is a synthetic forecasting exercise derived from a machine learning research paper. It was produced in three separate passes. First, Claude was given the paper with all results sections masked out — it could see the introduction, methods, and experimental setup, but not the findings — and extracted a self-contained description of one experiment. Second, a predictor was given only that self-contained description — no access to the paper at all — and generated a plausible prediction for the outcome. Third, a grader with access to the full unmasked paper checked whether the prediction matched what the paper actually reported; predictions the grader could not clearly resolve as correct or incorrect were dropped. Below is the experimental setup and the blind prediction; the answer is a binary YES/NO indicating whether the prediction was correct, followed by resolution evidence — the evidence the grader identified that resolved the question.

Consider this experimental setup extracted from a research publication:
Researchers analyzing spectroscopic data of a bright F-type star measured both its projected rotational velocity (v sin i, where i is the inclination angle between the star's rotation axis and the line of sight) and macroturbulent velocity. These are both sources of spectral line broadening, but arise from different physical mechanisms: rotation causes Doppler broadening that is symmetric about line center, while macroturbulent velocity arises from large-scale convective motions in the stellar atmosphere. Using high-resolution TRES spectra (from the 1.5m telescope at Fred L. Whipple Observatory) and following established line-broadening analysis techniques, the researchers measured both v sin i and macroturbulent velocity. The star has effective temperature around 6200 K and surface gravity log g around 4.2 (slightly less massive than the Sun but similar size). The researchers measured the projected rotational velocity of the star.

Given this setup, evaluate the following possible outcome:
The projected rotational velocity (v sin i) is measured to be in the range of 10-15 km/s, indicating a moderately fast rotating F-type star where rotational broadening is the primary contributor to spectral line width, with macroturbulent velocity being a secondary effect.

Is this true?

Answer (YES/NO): NO